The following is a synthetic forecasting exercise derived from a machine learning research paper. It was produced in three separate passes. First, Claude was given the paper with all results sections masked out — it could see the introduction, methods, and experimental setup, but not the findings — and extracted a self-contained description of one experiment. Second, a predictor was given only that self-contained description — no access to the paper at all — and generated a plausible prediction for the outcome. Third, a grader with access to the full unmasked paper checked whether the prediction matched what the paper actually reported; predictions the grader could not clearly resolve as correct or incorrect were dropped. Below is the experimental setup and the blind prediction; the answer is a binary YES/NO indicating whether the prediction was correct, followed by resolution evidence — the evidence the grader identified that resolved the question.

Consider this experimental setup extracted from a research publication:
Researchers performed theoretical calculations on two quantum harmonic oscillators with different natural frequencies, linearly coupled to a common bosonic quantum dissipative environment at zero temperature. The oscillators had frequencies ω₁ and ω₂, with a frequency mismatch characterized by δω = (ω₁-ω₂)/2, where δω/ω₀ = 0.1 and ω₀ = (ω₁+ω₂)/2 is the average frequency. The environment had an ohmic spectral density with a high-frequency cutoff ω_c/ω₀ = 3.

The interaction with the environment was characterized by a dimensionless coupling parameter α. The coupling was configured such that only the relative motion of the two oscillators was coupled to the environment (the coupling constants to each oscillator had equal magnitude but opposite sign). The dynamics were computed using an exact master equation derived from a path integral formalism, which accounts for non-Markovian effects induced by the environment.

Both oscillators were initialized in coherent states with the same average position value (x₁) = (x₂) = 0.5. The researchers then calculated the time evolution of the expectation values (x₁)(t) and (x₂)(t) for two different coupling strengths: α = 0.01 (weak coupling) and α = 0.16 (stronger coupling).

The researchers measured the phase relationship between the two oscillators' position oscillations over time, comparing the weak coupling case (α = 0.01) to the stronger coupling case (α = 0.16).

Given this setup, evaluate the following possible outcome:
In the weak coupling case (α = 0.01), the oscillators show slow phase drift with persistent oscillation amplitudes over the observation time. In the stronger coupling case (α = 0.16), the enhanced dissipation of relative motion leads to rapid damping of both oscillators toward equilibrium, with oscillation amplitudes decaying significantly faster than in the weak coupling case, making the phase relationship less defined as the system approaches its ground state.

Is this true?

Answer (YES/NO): NO